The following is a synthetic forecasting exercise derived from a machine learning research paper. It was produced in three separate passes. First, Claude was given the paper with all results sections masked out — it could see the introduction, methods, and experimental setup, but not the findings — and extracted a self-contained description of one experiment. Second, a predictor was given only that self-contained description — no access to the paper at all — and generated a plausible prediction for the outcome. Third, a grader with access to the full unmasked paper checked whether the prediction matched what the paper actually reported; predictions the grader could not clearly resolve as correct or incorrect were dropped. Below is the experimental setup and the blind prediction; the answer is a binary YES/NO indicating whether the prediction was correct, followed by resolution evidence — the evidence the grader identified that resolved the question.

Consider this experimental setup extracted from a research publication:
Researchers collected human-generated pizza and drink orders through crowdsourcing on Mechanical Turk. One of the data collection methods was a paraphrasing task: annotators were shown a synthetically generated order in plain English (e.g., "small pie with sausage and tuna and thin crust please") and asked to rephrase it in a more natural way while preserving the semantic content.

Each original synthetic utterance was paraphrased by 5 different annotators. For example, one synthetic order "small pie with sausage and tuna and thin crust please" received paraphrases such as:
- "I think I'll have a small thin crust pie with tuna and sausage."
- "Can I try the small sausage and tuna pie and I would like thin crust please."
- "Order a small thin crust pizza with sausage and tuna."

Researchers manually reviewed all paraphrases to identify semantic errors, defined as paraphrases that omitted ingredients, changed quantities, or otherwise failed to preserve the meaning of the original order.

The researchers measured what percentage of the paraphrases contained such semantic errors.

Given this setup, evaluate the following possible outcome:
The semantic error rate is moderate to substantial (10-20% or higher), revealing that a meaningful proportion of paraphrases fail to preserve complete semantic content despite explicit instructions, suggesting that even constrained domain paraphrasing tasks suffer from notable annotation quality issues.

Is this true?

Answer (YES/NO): NO